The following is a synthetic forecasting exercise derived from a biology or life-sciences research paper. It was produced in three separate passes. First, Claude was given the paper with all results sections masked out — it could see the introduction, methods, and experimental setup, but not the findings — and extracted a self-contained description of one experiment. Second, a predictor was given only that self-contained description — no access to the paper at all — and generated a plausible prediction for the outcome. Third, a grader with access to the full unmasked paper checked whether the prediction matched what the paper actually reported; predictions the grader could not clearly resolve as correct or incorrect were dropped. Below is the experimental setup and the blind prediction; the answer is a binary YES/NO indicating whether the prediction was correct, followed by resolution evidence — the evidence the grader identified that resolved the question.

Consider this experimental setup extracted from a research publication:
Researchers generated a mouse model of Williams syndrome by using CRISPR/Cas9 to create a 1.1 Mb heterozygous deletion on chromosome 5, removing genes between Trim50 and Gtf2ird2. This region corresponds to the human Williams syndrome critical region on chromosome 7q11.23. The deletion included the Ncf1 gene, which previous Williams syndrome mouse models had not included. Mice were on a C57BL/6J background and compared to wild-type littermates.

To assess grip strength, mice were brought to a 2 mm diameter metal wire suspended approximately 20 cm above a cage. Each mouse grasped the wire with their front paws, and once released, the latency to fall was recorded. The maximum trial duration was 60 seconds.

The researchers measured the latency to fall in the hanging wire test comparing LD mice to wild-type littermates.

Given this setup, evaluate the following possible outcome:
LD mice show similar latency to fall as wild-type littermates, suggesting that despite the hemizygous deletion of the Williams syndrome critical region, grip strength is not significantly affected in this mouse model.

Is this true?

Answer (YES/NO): YES